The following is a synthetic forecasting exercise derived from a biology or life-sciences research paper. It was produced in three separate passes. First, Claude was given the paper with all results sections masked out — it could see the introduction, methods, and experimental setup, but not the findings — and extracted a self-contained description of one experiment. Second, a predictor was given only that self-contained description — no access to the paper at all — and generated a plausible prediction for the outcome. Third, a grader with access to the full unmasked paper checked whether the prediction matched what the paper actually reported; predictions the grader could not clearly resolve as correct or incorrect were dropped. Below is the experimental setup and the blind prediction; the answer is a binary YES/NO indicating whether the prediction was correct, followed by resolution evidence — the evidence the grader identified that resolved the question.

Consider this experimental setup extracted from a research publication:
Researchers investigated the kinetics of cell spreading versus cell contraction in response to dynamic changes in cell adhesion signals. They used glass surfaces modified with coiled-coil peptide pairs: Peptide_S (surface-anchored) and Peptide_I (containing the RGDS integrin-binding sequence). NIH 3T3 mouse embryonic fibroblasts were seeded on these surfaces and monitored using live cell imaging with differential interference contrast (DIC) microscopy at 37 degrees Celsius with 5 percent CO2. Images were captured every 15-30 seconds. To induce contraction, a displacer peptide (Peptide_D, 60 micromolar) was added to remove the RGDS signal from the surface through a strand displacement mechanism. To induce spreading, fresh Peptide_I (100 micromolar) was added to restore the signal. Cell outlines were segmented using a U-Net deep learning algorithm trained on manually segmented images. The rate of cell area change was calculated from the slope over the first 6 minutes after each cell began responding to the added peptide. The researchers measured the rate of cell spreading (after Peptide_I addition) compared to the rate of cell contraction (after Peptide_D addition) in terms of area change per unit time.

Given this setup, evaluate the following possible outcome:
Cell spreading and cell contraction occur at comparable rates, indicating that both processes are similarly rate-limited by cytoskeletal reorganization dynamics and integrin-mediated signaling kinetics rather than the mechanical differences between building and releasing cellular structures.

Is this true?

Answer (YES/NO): NO